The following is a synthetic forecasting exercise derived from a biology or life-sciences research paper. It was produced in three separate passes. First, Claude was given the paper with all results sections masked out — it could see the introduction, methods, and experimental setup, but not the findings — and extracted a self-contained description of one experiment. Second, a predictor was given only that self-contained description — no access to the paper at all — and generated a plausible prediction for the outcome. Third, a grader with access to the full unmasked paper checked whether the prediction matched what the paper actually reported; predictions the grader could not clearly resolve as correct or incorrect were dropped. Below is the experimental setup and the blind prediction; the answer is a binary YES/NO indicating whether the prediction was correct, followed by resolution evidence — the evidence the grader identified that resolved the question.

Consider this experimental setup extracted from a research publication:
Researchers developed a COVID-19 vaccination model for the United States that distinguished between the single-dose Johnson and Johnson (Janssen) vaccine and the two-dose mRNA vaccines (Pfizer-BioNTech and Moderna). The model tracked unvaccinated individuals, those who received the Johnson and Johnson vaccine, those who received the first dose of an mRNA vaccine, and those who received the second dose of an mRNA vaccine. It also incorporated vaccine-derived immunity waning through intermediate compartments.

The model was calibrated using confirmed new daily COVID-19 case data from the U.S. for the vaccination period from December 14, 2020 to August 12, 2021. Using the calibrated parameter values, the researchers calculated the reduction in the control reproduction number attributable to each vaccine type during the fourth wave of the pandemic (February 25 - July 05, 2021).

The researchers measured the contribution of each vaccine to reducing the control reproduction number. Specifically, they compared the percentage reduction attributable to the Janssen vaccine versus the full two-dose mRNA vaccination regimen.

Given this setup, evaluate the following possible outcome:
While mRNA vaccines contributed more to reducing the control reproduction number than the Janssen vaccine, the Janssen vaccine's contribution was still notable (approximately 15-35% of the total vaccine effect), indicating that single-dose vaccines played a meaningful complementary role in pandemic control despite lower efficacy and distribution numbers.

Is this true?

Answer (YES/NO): NO